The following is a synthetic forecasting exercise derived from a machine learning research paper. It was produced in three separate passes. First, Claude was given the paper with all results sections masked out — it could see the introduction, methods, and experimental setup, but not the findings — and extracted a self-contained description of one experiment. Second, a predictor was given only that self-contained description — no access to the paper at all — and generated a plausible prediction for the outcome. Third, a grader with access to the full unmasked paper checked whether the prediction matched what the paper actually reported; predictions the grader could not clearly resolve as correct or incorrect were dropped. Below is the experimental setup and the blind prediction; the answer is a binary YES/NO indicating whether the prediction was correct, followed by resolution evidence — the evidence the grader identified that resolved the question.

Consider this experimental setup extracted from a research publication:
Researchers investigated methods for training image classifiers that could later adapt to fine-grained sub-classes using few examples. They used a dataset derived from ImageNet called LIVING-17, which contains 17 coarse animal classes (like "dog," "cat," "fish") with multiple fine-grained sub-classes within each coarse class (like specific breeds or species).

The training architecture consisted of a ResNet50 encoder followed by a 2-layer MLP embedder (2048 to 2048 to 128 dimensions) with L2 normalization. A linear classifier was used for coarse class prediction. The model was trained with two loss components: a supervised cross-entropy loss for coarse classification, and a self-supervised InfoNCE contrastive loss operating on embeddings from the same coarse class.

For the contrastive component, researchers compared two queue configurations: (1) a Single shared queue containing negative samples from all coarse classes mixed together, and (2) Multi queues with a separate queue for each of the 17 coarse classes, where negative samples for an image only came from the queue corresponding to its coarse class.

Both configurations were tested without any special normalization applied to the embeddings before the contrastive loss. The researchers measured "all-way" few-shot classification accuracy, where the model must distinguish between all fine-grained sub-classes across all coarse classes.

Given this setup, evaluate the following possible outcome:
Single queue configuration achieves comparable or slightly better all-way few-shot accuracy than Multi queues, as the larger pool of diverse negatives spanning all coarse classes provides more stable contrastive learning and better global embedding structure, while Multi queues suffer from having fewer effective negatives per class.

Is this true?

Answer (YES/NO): YES